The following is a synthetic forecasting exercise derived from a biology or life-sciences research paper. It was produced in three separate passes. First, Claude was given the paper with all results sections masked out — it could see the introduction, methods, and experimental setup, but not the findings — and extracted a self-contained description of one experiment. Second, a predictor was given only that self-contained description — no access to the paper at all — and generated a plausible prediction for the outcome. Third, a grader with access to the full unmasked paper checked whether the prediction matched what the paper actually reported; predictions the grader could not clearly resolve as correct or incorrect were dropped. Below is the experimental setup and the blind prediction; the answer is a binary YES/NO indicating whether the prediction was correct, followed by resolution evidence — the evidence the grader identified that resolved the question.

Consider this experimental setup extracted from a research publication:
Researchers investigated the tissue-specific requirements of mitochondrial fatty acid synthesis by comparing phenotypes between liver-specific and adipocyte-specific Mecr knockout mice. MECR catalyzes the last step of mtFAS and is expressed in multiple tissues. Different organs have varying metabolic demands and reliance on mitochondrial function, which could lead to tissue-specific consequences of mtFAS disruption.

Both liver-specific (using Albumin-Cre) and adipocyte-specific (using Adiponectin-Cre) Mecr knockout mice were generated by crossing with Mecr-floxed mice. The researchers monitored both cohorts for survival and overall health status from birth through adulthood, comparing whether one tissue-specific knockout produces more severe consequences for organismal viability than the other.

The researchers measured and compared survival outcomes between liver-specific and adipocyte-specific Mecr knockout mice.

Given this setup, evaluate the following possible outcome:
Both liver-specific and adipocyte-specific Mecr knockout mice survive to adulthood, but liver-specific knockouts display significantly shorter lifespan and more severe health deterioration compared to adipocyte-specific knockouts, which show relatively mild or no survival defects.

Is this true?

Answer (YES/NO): YES